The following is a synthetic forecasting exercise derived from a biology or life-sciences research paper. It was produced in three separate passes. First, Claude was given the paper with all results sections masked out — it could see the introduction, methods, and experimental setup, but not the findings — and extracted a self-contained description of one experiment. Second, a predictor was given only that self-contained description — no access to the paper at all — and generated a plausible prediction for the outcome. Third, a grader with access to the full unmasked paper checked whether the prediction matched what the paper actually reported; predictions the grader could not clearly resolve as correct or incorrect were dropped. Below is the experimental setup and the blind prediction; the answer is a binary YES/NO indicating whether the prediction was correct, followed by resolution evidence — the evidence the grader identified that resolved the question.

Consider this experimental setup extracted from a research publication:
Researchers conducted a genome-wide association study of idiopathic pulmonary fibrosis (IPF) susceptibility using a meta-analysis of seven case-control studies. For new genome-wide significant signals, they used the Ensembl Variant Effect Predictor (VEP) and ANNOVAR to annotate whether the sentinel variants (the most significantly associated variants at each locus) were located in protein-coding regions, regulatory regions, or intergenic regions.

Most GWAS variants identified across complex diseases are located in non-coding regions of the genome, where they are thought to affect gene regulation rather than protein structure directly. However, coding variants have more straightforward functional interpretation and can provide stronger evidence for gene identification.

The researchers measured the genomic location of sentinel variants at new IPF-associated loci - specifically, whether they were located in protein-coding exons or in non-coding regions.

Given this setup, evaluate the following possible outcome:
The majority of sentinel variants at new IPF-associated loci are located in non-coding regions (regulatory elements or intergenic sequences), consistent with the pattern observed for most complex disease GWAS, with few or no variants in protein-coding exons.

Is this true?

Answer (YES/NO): YES